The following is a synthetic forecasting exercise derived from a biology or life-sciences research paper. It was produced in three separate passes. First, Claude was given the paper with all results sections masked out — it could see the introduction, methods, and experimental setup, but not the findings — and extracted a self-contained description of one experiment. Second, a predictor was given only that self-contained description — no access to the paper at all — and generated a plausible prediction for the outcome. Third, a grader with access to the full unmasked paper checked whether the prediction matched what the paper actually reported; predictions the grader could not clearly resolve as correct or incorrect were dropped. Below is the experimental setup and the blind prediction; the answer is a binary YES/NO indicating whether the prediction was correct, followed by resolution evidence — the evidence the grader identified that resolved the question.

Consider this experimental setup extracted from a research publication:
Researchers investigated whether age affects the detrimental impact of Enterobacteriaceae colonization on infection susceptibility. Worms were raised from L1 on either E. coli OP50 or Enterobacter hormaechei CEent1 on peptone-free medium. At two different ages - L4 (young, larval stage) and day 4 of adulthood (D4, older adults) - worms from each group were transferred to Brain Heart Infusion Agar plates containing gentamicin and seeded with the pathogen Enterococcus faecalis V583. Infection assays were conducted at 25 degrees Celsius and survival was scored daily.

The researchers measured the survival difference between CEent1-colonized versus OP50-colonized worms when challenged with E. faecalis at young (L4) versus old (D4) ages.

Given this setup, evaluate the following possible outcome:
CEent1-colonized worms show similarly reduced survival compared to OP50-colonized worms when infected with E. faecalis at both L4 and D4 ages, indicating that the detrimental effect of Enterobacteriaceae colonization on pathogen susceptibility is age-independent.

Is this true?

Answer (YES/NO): NO